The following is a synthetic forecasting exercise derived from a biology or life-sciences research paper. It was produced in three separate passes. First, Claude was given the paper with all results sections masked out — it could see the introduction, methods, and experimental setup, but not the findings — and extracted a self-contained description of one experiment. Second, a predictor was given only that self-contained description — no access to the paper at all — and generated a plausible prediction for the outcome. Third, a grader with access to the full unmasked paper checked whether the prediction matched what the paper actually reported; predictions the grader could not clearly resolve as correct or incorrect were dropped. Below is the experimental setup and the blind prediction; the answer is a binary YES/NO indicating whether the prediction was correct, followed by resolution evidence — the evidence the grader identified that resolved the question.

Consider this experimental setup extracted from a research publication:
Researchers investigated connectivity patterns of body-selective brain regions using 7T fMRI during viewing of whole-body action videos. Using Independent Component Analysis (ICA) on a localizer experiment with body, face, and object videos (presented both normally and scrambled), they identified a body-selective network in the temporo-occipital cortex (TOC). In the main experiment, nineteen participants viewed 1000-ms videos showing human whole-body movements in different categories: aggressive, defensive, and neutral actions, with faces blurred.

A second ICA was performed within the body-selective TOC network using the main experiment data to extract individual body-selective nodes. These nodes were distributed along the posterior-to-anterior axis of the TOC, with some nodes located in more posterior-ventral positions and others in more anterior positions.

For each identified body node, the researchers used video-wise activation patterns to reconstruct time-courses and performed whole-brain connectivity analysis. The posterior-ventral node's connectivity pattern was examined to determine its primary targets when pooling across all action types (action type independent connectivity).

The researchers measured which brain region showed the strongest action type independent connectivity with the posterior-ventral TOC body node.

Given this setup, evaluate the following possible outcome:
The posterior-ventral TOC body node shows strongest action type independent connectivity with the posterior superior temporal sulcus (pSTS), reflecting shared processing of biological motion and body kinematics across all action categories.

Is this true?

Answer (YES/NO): NO